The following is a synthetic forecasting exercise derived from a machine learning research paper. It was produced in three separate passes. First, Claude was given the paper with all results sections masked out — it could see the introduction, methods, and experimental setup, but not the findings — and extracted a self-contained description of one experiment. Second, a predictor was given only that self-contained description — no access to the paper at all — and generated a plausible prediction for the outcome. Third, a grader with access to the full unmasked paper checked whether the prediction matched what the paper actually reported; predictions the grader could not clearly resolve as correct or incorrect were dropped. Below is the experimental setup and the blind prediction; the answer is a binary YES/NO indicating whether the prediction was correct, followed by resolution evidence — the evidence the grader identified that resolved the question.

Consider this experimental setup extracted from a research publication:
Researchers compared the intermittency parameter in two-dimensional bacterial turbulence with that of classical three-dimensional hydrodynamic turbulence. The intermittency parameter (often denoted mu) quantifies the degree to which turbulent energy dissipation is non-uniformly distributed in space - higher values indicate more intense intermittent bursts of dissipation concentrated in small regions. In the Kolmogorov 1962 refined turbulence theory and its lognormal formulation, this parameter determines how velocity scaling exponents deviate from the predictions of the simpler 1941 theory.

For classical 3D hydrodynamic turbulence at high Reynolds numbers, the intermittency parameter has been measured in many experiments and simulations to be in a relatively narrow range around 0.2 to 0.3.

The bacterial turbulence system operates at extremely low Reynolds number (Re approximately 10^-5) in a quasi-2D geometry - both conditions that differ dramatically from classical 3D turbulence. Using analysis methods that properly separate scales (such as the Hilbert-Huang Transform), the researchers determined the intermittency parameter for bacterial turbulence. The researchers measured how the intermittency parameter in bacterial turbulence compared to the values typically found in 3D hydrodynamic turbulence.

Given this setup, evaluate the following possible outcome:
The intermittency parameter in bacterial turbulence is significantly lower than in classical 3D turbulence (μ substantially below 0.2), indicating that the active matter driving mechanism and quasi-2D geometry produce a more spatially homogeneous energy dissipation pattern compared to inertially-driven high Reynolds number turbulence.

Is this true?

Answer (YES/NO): NO